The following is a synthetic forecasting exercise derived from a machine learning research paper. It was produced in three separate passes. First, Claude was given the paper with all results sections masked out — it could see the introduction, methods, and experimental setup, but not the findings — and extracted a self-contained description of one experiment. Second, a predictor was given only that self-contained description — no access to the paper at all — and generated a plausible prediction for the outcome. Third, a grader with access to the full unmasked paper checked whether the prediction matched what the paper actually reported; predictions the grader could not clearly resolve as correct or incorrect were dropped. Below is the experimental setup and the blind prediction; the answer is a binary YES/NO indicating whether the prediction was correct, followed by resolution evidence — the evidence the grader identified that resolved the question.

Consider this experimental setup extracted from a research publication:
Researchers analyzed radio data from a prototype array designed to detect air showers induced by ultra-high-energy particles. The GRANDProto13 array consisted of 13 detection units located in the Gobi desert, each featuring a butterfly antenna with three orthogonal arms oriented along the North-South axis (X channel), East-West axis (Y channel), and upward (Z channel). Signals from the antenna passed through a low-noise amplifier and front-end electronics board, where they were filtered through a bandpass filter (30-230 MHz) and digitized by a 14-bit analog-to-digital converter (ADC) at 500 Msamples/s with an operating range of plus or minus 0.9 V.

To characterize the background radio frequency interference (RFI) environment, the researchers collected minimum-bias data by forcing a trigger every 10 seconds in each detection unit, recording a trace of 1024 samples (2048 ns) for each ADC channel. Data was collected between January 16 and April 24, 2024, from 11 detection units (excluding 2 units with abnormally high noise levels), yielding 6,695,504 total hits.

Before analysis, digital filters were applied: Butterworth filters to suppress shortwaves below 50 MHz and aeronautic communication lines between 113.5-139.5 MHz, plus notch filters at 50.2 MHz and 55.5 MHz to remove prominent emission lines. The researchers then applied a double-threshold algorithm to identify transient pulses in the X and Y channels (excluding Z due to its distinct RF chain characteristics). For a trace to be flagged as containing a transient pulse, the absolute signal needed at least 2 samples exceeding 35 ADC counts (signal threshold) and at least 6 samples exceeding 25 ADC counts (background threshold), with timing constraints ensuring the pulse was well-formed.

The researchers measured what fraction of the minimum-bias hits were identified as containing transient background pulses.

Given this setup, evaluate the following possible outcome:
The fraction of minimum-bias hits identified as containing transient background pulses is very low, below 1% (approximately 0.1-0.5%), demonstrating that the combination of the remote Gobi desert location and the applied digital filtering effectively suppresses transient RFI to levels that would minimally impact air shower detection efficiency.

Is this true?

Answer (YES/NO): NO